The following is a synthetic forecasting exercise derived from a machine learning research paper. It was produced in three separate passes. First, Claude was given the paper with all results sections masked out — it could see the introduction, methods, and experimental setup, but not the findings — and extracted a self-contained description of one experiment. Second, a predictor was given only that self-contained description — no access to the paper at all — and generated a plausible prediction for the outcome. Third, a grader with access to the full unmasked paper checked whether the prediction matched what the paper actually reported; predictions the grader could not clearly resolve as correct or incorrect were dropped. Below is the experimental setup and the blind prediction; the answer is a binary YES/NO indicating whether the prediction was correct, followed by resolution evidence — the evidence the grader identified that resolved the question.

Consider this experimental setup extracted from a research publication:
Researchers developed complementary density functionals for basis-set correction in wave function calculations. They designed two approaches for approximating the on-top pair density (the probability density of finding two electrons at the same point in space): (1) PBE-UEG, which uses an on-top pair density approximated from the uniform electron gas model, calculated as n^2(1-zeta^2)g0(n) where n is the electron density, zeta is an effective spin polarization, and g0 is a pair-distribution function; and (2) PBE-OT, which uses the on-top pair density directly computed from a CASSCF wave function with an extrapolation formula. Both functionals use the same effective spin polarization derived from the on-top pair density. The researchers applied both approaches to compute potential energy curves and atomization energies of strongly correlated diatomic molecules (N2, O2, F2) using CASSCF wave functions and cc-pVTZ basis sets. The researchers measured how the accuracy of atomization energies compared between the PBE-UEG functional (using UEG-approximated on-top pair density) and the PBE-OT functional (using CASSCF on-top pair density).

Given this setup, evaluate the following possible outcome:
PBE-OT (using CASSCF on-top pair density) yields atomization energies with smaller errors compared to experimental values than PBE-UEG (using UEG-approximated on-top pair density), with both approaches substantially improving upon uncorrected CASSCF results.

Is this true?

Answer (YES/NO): YES